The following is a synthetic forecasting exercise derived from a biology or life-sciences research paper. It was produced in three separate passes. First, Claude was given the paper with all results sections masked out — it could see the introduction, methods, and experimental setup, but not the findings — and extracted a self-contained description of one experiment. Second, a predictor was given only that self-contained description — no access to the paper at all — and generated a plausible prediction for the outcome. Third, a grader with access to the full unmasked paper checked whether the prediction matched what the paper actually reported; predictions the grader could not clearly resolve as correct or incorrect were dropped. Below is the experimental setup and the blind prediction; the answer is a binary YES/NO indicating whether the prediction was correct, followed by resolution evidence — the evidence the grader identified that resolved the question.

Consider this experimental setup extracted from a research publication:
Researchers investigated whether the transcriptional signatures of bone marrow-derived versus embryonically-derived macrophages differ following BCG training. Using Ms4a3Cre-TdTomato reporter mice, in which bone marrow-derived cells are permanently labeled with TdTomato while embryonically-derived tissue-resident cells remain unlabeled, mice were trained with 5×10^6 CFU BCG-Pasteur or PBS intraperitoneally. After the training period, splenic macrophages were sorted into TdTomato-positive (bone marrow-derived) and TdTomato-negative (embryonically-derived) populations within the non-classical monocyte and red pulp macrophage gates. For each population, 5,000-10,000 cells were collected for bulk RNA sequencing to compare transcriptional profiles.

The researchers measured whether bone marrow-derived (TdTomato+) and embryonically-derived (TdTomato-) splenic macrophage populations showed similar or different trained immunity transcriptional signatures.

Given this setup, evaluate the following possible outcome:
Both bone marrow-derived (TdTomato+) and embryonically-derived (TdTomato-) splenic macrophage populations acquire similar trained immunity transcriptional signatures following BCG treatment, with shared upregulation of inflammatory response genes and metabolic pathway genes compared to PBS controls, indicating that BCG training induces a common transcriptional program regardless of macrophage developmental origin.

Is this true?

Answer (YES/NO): NO